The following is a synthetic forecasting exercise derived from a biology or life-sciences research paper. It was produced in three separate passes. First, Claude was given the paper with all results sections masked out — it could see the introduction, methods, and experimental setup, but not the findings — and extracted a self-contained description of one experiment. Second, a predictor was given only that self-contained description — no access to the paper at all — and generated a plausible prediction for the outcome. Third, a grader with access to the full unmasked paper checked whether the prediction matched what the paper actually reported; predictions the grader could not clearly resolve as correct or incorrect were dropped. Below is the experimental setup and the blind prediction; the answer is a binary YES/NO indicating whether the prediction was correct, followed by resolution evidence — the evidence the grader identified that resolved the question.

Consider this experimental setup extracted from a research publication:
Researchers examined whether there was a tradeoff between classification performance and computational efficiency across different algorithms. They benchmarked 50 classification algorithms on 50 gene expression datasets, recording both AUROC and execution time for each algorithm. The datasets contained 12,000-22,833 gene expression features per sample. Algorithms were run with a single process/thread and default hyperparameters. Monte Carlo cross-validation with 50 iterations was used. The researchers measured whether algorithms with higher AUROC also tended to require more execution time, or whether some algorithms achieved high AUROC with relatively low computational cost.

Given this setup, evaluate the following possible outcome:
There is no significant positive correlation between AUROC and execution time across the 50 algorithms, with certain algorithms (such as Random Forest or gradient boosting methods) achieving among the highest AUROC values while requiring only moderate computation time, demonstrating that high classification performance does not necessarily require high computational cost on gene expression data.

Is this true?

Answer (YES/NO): NO